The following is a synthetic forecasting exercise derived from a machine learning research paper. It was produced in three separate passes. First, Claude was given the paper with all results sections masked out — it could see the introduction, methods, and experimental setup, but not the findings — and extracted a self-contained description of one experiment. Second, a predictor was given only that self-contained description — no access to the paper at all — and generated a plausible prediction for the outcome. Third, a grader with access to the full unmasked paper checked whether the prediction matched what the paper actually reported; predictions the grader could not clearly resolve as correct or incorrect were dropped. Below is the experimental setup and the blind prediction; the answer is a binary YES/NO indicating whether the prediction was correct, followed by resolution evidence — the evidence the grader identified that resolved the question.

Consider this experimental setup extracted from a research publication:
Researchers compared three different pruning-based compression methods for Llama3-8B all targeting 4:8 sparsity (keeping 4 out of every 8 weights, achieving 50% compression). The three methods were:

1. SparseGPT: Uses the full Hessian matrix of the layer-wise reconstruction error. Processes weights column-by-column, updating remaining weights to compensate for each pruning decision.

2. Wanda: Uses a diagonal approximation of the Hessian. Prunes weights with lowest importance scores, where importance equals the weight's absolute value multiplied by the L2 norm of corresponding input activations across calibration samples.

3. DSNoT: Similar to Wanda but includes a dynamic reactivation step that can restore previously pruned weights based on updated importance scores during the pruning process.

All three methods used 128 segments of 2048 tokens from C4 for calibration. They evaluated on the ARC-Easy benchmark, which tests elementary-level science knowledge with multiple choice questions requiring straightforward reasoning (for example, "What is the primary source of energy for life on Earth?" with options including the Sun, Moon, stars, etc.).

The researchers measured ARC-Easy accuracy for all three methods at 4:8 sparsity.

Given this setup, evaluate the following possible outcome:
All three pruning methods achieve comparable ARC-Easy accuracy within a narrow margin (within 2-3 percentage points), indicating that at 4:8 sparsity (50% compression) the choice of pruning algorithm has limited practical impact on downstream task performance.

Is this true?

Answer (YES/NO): NO